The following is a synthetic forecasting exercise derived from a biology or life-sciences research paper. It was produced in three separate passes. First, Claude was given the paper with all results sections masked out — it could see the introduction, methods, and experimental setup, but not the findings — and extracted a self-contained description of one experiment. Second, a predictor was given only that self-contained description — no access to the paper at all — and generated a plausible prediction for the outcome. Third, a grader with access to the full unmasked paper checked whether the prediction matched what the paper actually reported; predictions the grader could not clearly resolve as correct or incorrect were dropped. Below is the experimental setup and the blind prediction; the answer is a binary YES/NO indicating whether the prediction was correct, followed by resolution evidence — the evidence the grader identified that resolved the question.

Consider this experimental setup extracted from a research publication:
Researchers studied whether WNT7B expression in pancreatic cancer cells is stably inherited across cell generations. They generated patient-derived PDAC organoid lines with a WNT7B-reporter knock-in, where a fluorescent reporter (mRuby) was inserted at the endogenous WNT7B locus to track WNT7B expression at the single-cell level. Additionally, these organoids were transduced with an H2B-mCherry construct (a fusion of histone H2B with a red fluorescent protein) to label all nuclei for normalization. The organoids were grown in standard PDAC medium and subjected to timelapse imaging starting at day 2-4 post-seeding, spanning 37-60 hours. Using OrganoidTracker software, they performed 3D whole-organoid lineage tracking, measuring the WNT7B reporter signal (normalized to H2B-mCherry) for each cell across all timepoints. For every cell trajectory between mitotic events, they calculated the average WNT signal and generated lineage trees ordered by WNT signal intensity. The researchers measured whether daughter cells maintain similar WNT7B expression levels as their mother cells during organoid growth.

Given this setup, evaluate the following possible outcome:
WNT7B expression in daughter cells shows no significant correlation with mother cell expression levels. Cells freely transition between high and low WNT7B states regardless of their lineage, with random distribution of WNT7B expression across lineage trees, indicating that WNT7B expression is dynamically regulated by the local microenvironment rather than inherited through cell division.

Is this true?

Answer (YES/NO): NO